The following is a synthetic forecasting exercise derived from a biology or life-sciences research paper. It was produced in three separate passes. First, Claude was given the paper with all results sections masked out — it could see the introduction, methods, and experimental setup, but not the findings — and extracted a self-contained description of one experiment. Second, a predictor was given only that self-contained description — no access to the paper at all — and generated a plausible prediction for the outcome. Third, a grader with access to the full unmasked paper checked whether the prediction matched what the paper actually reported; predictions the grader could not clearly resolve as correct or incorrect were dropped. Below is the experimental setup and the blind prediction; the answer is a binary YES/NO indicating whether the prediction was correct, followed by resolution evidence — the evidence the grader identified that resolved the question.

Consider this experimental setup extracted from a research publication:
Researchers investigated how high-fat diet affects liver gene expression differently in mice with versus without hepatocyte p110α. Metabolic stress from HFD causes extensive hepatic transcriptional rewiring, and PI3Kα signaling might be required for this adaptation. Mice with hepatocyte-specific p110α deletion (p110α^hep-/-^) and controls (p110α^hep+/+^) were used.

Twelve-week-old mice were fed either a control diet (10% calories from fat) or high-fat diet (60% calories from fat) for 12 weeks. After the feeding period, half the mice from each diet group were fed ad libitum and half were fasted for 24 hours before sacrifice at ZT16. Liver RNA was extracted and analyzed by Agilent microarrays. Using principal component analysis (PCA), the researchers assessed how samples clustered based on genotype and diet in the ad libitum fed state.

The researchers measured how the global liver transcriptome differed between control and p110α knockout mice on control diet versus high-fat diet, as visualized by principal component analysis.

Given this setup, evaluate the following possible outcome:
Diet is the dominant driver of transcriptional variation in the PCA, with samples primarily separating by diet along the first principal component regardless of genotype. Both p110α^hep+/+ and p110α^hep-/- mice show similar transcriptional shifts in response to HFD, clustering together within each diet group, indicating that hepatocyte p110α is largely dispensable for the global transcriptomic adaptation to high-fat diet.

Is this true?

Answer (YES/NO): NO